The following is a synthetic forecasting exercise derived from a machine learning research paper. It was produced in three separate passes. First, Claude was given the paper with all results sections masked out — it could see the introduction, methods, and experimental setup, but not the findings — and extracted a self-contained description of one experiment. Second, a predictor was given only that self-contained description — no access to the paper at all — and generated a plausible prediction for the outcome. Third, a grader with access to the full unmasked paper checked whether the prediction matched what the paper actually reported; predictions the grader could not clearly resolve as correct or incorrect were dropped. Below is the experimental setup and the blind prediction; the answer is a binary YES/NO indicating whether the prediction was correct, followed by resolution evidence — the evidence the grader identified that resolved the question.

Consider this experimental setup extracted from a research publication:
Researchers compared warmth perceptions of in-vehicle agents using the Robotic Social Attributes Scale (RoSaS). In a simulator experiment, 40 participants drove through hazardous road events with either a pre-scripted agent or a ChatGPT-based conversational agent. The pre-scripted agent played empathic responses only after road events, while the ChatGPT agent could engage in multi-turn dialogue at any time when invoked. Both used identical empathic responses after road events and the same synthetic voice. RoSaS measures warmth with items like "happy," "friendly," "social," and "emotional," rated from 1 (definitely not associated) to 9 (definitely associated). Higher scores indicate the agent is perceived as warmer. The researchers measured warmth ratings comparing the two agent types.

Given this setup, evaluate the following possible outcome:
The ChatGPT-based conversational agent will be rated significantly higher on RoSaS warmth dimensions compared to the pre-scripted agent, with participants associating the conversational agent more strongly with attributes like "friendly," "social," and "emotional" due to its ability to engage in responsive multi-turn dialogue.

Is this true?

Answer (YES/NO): NO